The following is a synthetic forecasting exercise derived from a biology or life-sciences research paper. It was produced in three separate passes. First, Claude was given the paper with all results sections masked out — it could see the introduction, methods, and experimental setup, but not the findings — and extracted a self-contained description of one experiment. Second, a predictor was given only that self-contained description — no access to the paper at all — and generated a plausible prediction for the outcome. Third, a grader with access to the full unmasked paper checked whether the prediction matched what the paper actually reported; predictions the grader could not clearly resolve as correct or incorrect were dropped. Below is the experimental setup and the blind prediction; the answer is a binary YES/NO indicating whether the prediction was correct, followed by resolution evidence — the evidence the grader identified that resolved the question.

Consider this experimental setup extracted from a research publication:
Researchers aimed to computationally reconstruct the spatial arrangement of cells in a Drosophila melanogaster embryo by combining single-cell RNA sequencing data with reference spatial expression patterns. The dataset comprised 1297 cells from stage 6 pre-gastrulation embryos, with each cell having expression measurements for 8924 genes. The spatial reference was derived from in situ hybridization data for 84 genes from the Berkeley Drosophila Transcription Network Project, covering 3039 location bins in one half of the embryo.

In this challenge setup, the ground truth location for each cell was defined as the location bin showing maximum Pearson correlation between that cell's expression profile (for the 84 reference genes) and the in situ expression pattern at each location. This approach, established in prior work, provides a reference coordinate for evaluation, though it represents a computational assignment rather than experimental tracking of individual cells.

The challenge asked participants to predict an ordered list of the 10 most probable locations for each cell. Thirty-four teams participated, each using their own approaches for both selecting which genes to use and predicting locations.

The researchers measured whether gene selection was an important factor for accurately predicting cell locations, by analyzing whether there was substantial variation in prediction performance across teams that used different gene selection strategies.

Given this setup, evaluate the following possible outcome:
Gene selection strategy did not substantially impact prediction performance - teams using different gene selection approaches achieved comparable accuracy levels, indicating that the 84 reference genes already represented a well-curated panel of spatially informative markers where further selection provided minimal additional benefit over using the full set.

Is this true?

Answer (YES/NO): NO